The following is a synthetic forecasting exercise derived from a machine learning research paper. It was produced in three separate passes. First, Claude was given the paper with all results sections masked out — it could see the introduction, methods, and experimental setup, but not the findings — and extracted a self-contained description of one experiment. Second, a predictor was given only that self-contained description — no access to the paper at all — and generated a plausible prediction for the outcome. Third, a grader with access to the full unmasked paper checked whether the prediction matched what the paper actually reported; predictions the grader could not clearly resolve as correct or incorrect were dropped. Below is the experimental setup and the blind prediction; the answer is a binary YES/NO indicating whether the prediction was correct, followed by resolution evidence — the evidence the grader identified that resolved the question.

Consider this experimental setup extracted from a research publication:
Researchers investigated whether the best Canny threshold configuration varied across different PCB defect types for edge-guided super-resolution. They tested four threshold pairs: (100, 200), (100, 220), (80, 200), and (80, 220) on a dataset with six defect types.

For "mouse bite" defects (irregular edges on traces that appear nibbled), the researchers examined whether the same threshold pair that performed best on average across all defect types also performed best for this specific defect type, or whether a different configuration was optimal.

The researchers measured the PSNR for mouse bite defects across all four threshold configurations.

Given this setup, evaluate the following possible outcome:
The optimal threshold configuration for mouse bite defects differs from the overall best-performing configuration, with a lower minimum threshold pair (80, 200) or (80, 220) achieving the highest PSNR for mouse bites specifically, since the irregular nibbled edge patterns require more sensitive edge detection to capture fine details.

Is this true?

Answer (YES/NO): YES